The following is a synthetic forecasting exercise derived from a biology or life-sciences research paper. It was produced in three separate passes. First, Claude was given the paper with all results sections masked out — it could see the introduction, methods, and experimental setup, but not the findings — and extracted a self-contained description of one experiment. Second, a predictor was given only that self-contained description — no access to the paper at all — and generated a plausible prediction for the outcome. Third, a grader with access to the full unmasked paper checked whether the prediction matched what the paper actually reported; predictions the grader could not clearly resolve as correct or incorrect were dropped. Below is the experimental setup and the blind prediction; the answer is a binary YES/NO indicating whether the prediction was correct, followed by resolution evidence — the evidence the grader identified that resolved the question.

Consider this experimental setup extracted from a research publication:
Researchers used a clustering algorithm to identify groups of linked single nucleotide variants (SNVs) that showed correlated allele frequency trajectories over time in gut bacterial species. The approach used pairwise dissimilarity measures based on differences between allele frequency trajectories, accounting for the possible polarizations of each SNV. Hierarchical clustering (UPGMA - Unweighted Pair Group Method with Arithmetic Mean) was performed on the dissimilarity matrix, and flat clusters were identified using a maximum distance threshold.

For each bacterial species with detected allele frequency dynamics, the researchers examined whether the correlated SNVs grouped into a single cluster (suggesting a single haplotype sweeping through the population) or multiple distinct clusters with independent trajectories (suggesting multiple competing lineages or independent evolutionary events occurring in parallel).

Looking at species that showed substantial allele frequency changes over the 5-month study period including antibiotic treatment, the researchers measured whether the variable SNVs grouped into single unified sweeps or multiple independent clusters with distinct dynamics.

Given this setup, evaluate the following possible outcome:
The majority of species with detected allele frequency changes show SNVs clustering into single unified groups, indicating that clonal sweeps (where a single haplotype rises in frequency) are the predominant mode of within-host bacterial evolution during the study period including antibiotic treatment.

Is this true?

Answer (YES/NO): NO